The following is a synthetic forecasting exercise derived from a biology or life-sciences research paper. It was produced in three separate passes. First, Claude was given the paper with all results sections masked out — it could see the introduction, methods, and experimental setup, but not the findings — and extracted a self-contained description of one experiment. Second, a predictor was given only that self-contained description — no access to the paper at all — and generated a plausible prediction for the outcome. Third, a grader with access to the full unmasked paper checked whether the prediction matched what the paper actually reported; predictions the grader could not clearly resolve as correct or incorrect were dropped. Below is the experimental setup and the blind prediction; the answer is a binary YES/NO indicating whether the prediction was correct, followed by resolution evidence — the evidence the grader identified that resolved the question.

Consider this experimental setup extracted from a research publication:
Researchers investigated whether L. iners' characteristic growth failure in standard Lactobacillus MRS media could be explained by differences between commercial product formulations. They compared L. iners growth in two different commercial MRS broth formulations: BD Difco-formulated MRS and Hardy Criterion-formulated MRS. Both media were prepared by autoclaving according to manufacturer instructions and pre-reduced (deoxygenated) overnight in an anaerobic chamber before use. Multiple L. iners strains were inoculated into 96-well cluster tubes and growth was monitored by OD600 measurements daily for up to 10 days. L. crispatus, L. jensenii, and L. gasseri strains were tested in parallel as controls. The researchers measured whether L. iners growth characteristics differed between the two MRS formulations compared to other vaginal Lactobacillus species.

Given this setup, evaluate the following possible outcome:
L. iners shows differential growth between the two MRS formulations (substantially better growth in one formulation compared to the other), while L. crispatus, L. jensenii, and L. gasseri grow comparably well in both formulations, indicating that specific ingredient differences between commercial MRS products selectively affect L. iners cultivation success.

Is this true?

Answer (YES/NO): YES